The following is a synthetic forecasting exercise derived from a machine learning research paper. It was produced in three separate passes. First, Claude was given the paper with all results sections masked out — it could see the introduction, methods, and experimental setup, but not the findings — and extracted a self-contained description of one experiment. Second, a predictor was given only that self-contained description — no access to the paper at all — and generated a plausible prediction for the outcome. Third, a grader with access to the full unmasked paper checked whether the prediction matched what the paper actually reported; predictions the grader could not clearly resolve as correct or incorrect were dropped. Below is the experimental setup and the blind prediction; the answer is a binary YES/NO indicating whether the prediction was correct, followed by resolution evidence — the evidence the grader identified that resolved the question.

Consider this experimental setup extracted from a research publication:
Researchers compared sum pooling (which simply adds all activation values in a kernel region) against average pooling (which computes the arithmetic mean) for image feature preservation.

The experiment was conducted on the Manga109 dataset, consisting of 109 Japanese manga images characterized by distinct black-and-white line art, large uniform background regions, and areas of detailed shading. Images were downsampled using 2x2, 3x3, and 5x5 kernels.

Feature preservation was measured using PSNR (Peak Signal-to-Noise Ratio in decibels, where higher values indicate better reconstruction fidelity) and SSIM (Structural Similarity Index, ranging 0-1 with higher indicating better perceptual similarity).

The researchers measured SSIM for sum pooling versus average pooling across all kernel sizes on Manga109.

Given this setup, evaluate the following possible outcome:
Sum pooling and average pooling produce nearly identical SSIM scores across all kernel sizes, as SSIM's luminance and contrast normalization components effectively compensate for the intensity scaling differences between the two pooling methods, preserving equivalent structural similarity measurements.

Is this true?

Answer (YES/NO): NO